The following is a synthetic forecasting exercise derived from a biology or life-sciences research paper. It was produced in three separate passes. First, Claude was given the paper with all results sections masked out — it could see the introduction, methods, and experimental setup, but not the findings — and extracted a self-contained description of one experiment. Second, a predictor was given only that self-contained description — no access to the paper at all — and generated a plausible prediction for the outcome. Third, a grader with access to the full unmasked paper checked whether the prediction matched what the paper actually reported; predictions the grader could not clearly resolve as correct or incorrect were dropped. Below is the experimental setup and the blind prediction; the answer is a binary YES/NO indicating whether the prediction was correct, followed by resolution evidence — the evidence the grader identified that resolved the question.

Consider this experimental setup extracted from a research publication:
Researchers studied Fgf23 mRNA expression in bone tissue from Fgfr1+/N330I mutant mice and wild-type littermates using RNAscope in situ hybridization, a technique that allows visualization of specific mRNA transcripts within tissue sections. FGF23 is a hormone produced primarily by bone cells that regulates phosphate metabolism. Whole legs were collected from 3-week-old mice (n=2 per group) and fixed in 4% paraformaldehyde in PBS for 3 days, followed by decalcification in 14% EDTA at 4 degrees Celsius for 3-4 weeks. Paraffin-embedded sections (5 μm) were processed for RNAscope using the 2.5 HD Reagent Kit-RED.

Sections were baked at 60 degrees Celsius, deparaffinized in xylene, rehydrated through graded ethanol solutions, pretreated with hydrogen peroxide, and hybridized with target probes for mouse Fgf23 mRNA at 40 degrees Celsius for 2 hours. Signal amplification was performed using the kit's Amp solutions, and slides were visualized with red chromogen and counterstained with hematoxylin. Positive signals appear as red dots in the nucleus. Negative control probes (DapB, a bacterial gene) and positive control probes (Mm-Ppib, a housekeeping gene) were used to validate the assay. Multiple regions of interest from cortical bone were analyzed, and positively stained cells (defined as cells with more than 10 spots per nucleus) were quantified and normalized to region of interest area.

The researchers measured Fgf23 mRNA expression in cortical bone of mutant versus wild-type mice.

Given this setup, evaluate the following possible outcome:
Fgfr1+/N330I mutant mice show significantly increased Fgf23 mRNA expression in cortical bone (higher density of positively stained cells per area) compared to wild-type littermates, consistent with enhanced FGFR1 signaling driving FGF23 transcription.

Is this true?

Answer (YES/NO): YES